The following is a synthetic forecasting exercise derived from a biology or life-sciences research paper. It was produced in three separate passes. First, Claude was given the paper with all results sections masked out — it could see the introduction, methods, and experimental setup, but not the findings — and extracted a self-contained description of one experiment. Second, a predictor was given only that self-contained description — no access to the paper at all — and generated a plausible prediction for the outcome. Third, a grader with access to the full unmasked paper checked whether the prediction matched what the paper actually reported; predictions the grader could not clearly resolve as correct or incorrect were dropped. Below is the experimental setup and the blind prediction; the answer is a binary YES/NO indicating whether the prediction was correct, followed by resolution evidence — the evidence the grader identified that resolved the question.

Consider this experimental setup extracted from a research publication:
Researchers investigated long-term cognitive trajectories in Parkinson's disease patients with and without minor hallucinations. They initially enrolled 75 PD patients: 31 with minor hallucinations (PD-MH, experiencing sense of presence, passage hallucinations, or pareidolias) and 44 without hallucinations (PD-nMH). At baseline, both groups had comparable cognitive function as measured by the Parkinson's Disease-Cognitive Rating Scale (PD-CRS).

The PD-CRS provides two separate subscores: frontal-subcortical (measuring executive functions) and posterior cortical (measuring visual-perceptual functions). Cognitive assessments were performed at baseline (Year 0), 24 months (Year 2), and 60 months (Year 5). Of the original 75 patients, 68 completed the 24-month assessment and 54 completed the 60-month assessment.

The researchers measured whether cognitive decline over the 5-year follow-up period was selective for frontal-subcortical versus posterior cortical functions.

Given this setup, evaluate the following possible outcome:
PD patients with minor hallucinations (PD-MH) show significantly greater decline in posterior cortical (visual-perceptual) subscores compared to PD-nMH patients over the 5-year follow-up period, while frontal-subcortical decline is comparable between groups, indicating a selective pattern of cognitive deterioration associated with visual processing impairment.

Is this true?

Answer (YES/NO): NO